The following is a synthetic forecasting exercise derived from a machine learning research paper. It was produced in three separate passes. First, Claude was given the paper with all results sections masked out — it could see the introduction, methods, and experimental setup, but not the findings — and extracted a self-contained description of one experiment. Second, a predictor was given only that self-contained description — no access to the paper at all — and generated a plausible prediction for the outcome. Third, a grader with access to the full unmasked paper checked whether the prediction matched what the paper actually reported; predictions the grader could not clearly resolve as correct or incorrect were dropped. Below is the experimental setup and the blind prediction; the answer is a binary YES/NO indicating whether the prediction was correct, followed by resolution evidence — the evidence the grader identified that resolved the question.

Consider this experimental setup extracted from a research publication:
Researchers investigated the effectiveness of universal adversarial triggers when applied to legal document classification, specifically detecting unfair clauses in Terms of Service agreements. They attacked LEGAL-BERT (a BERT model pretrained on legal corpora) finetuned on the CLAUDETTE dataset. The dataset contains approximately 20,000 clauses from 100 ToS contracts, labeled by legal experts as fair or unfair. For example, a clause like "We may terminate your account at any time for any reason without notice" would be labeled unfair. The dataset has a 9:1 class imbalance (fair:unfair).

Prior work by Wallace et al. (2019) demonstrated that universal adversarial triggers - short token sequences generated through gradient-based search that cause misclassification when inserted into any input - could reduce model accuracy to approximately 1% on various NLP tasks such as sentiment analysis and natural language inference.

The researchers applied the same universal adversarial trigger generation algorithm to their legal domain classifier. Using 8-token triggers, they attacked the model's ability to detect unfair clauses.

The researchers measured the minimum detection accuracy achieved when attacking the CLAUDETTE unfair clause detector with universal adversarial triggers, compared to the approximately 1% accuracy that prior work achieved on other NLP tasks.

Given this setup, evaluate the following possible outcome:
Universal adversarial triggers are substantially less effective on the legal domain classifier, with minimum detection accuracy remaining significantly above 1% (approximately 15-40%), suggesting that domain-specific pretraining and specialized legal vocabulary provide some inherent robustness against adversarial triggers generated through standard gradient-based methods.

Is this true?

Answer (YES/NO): NO